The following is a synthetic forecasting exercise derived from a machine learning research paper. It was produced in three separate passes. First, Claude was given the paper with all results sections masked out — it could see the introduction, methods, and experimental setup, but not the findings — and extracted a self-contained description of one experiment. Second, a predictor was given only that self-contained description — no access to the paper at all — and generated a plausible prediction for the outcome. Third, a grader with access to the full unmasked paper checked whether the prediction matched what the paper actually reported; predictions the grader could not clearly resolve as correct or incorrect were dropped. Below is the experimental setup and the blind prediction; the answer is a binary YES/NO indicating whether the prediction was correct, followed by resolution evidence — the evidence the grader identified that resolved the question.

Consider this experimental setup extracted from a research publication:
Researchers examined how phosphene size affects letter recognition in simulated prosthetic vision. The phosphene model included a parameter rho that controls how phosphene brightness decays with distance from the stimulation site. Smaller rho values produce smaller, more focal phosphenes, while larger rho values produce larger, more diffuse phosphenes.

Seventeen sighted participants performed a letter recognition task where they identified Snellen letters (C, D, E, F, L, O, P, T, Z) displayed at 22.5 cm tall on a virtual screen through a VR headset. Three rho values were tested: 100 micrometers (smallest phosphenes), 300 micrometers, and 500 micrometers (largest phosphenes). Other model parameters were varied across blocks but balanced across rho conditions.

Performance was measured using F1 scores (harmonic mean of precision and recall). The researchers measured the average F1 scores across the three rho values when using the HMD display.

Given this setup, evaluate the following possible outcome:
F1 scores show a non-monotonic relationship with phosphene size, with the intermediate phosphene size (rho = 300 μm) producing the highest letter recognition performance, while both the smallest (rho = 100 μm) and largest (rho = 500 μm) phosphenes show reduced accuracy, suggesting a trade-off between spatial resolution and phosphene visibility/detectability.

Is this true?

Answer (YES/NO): YES